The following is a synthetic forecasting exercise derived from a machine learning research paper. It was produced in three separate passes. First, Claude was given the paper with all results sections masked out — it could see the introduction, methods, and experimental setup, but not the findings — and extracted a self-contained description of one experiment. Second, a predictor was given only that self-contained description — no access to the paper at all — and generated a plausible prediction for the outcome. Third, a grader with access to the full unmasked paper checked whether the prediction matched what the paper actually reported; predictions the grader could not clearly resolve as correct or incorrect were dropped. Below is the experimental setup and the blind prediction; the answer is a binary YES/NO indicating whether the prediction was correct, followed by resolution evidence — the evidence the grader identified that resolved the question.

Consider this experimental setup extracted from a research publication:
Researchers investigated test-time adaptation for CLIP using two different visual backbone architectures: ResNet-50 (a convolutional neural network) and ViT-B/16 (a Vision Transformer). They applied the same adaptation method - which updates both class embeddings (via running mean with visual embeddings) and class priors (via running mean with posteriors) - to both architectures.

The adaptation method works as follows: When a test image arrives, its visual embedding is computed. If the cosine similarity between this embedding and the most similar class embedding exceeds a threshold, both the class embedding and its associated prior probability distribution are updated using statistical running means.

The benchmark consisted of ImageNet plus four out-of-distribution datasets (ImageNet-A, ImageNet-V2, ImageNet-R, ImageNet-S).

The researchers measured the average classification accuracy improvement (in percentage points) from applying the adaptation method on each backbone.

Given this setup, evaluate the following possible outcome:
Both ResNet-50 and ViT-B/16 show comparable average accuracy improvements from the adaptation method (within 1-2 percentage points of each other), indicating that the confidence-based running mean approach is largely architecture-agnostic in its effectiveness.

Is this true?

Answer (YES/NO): YES